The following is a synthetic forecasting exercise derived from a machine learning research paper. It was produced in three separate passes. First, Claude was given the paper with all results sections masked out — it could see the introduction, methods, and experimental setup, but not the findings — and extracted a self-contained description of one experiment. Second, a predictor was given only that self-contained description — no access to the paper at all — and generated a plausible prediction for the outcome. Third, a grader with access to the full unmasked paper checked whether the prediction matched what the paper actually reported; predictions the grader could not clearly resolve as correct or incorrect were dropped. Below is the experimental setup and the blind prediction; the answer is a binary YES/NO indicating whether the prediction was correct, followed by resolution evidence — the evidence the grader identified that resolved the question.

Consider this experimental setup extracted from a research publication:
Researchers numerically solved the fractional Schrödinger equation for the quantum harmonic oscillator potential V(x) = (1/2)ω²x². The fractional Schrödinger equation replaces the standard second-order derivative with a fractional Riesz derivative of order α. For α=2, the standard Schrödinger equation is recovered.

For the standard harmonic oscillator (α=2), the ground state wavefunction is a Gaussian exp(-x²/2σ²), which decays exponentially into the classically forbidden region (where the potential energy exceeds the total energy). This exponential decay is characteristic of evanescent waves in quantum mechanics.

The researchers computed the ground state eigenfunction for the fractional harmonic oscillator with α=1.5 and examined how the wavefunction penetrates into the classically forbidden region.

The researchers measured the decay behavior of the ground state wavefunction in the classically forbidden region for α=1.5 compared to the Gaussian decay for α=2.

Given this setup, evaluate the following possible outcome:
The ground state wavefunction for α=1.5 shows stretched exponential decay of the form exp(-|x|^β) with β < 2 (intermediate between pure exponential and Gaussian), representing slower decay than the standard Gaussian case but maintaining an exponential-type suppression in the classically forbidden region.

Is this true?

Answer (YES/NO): NO